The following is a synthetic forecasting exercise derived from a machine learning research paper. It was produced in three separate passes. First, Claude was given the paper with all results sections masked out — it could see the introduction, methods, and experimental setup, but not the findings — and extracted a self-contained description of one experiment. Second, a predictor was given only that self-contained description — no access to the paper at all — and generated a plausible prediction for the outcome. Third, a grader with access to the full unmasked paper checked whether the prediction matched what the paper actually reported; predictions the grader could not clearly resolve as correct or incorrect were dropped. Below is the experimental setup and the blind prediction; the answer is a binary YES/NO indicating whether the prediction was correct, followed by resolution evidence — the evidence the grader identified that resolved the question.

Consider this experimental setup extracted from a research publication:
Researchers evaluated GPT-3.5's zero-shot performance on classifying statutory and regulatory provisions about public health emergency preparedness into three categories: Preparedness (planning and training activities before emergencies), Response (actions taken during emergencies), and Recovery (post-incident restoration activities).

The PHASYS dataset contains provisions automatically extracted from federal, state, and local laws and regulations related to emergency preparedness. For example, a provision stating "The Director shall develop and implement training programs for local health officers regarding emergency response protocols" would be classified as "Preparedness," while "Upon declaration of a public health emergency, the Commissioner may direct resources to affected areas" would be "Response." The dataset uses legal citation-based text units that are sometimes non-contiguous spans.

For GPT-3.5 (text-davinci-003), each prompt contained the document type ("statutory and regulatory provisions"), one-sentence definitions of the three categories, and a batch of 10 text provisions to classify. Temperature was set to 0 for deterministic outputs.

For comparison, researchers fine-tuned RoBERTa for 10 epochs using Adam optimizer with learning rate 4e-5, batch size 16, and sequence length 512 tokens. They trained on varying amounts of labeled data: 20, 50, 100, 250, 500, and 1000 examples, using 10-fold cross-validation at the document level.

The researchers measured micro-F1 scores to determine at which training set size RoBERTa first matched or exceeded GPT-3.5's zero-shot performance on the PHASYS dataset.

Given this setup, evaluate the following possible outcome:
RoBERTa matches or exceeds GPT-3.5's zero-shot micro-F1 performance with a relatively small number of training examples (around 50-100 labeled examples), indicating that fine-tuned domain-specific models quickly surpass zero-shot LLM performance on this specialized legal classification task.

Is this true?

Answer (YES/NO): NO